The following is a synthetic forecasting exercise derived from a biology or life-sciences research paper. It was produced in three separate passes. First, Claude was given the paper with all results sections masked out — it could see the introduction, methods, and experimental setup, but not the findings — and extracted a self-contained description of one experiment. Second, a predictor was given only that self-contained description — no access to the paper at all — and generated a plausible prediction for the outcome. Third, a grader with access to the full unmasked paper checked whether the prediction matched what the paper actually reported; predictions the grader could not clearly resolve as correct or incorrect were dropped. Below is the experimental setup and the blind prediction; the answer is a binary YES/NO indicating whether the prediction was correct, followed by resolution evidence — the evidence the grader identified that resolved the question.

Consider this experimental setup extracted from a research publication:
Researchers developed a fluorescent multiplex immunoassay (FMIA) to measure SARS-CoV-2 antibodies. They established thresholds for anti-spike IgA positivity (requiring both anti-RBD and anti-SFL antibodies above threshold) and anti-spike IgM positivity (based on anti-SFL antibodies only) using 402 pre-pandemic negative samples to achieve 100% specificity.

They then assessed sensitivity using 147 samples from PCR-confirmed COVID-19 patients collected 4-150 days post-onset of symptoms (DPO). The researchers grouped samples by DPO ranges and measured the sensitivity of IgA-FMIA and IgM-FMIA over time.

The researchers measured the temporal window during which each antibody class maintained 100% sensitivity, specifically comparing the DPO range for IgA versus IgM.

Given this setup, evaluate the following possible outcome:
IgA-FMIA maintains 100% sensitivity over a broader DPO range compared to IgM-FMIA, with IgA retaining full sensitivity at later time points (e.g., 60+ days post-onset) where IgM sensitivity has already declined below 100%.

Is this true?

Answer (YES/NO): NO